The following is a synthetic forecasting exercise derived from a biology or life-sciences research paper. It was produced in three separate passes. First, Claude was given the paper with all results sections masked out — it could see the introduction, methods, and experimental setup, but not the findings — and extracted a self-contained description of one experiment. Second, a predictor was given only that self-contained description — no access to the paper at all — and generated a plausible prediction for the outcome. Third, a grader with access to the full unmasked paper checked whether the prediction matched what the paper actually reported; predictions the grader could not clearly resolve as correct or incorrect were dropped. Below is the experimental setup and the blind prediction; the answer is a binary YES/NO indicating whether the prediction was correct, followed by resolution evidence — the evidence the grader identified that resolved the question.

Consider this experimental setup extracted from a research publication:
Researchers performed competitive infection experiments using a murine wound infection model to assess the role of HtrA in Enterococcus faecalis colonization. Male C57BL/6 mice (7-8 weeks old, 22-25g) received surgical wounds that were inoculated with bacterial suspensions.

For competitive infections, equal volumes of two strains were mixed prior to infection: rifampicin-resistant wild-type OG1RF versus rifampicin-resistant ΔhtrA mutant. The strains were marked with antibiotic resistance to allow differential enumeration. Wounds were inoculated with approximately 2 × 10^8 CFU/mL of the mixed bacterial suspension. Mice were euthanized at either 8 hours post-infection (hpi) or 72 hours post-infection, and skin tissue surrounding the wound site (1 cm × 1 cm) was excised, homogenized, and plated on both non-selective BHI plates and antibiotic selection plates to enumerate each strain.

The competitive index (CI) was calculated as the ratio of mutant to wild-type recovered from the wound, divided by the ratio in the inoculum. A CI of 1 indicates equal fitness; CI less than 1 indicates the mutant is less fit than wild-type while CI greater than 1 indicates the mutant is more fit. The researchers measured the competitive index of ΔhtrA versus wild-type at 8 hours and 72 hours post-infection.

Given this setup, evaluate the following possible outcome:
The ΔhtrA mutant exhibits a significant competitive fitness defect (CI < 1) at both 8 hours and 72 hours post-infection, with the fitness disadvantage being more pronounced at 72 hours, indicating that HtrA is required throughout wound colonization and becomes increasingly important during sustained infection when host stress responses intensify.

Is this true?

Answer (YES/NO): NO